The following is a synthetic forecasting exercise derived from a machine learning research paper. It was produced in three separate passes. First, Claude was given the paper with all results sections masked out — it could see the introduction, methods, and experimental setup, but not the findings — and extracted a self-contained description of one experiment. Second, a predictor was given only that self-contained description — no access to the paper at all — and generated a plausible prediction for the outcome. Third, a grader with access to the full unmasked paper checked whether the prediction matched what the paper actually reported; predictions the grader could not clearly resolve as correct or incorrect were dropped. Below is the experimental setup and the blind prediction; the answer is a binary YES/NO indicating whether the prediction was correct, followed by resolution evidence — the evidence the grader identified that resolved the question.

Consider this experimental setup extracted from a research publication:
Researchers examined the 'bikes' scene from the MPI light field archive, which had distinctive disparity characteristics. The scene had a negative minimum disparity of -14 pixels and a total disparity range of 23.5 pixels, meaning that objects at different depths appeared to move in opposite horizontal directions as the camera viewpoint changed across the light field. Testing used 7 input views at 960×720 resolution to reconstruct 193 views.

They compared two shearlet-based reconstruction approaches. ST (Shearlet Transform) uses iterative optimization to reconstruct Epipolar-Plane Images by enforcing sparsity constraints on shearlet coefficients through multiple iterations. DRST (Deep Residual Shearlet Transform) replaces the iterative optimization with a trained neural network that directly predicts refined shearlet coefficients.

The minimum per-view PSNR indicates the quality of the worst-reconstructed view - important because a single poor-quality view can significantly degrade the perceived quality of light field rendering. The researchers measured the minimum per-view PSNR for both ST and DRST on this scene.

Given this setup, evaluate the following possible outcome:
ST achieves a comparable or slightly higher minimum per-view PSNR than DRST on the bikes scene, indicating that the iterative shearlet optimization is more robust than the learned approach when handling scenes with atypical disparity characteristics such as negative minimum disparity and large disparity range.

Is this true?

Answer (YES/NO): YES